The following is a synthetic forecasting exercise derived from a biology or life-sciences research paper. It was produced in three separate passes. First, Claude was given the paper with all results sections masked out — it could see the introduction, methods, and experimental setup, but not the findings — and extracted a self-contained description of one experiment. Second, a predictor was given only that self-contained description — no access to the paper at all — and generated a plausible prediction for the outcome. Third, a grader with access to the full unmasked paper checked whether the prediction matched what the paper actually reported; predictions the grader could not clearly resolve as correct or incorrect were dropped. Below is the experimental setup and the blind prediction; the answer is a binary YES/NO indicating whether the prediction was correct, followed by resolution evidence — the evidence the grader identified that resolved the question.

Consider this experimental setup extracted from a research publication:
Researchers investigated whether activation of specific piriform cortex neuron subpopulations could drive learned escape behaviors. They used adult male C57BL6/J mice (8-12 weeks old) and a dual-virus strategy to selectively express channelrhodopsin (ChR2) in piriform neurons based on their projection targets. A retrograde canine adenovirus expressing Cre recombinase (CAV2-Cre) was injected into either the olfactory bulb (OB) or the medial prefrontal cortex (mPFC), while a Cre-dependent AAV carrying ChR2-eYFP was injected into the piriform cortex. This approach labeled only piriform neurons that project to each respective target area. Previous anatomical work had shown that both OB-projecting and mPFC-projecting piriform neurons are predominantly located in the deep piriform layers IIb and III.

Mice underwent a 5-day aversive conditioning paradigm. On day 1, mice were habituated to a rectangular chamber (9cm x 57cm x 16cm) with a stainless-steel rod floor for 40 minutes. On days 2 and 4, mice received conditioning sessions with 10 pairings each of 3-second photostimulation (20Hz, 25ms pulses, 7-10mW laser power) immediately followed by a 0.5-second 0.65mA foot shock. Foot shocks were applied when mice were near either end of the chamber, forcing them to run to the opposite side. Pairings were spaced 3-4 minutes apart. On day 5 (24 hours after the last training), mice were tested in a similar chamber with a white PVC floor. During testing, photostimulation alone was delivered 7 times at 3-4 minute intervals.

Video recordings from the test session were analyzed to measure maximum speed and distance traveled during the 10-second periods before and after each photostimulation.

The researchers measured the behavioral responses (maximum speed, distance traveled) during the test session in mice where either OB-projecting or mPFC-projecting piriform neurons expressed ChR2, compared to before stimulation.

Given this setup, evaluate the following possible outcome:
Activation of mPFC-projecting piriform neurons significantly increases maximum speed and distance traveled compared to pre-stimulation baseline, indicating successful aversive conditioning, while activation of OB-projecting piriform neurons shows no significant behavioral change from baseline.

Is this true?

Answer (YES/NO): NO